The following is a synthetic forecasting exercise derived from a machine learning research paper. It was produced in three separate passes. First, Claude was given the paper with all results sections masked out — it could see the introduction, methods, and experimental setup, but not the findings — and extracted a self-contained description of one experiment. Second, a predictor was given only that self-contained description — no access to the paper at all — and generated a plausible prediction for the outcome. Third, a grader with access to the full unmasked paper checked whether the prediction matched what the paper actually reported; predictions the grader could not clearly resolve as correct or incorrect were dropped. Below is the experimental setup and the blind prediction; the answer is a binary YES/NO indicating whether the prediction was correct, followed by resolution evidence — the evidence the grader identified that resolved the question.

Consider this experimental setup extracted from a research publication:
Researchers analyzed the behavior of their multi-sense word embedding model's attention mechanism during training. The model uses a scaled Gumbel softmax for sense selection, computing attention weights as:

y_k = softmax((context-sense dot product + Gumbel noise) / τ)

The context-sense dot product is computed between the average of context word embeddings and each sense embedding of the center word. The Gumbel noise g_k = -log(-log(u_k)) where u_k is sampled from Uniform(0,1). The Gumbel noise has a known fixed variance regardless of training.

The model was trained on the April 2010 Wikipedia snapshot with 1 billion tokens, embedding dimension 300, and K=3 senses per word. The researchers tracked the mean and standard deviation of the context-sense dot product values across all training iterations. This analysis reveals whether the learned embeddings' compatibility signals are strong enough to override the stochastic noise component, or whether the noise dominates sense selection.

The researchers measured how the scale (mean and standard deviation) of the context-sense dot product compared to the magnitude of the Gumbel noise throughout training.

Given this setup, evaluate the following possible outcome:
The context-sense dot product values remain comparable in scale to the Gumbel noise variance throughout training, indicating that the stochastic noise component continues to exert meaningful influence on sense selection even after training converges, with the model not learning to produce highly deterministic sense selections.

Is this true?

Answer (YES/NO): NO